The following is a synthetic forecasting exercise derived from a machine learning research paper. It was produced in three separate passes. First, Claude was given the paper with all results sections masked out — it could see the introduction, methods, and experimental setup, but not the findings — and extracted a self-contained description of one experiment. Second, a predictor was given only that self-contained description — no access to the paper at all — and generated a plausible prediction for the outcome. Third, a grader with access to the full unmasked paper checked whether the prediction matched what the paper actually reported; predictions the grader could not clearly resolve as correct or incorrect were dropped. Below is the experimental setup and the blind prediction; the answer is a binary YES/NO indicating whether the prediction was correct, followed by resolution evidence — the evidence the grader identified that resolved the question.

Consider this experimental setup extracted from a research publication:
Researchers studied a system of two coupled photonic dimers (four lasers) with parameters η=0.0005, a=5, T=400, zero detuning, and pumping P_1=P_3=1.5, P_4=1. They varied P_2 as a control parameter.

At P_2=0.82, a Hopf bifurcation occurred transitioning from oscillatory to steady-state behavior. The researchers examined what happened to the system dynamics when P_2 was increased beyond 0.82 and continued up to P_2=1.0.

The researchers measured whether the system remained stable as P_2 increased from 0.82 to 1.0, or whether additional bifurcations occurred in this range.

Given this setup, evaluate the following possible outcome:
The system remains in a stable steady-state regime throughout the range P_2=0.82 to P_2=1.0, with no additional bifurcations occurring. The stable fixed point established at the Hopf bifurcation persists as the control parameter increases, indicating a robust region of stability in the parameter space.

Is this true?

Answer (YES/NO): YES